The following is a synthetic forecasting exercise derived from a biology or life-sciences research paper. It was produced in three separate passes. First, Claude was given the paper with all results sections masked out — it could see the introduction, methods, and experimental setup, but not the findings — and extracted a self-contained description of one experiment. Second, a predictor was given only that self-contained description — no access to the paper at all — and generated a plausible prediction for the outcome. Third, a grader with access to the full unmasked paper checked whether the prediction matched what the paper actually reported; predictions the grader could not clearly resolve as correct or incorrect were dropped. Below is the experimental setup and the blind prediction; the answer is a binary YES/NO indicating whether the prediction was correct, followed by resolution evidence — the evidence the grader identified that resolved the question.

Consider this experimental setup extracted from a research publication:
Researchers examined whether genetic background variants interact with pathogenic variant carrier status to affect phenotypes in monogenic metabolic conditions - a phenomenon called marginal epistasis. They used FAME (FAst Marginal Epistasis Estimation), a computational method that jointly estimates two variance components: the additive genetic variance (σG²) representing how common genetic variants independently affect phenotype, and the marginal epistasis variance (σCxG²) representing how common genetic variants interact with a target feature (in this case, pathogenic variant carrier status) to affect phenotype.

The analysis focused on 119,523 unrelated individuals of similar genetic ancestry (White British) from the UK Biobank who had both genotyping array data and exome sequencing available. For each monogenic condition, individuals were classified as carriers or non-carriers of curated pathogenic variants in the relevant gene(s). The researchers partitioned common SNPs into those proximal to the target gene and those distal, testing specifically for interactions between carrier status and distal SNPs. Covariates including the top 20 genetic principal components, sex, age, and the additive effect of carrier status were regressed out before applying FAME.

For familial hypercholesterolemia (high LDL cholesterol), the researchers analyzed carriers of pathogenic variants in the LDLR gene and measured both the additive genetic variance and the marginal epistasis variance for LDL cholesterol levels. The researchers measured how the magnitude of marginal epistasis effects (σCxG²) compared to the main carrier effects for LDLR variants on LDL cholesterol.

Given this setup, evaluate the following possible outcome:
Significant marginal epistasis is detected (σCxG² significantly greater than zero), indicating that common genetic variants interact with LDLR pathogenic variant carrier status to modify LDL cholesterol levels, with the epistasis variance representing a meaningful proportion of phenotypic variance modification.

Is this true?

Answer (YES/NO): YES